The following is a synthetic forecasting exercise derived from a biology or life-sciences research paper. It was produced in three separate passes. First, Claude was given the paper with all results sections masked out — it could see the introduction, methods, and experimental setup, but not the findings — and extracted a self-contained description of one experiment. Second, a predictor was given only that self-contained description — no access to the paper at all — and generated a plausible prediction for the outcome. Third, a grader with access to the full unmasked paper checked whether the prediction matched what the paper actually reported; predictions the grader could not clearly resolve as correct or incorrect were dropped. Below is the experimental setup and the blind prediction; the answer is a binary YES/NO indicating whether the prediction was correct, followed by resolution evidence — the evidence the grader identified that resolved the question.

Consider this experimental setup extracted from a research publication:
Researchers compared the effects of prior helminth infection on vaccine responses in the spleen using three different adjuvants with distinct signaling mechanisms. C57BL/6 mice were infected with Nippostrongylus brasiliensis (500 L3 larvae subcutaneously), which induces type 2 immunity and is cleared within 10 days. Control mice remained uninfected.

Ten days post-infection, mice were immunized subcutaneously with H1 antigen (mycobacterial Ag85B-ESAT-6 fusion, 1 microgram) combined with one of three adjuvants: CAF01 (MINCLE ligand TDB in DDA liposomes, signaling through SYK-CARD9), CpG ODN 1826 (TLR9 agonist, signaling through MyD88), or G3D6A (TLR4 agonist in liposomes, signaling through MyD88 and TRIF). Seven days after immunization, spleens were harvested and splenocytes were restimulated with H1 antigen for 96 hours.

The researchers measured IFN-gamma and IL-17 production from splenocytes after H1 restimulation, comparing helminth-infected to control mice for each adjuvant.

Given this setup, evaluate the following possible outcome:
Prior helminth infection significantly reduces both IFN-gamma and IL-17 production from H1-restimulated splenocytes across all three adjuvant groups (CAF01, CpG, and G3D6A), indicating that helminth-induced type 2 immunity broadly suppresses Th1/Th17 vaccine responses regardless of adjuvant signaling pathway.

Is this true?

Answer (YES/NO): NO